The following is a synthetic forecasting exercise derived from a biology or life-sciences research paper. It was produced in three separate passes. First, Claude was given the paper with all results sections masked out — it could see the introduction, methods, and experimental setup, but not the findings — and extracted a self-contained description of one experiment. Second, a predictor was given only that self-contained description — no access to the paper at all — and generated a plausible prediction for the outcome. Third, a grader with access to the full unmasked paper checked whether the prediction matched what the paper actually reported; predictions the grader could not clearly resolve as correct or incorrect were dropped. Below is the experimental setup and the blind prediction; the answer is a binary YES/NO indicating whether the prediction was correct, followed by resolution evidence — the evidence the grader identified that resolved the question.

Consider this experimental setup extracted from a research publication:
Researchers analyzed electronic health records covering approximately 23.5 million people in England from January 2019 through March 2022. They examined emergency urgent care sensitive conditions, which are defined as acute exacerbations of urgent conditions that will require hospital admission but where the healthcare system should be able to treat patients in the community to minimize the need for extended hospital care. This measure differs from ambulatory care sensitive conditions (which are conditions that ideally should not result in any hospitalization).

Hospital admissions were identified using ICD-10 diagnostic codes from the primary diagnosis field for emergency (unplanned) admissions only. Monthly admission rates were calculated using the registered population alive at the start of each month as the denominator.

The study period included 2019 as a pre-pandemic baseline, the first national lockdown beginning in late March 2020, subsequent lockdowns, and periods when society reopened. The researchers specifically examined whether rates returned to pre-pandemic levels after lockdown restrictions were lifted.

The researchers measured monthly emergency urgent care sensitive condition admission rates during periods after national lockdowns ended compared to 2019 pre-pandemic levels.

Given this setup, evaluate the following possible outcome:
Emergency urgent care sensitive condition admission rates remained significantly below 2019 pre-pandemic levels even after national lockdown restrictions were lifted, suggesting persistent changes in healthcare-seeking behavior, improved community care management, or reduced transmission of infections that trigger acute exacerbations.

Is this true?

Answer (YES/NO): YES